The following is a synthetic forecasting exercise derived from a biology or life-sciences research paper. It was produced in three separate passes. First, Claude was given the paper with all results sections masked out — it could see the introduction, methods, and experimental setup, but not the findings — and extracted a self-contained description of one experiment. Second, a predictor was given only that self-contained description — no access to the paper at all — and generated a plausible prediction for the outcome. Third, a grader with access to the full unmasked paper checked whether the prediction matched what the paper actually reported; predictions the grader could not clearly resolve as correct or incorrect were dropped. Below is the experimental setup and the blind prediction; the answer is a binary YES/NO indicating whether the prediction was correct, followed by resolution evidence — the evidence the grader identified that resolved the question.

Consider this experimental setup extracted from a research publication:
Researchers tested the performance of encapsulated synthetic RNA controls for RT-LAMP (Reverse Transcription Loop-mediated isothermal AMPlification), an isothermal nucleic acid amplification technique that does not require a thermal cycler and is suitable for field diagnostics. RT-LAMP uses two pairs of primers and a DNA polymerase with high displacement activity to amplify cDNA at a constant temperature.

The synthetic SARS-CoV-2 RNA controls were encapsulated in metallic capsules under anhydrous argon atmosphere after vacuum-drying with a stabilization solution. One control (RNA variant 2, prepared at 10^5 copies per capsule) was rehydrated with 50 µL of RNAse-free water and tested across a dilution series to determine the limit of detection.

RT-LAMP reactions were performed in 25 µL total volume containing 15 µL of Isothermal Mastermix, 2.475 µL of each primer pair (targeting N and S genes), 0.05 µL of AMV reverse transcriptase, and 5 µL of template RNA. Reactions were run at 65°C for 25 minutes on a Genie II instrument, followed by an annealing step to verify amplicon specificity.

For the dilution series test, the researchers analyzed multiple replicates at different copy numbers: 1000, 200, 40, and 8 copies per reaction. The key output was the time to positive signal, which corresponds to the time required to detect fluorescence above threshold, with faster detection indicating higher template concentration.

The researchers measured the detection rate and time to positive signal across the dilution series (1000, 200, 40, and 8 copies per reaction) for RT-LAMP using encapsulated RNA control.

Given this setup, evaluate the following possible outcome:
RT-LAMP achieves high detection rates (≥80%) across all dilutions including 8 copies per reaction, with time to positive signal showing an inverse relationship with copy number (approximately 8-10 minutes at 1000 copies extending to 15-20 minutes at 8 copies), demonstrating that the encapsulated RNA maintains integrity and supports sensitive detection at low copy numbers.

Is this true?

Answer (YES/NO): NO